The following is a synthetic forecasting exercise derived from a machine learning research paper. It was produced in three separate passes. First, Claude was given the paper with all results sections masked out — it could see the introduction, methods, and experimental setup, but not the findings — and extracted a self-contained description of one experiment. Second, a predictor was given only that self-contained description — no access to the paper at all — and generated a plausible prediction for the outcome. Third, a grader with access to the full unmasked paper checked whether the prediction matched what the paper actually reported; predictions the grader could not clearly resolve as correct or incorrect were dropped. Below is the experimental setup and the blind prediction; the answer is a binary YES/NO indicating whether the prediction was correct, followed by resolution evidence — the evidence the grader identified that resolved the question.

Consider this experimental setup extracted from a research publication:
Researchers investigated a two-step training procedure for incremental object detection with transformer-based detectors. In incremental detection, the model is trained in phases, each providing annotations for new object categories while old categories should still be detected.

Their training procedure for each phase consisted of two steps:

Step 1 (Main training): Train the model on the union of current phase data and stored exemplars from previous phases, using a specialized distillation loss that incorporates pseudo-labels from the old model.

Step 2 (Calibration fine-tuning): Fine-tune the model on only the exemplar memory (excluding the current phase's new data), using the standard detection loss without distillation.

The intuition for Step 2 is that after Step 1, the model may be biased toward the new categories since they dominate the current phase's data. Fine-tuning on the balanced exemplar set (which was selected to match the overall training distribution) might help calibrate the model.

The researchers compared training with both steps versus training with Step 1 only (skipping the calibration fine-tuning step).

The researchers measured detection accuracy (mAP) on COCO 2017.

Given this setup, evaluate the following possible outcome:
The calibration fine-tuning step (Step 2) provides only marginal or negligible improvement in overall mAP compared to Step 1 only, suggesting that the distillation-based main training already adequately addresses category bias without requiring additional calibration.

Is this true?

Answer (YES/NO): NO